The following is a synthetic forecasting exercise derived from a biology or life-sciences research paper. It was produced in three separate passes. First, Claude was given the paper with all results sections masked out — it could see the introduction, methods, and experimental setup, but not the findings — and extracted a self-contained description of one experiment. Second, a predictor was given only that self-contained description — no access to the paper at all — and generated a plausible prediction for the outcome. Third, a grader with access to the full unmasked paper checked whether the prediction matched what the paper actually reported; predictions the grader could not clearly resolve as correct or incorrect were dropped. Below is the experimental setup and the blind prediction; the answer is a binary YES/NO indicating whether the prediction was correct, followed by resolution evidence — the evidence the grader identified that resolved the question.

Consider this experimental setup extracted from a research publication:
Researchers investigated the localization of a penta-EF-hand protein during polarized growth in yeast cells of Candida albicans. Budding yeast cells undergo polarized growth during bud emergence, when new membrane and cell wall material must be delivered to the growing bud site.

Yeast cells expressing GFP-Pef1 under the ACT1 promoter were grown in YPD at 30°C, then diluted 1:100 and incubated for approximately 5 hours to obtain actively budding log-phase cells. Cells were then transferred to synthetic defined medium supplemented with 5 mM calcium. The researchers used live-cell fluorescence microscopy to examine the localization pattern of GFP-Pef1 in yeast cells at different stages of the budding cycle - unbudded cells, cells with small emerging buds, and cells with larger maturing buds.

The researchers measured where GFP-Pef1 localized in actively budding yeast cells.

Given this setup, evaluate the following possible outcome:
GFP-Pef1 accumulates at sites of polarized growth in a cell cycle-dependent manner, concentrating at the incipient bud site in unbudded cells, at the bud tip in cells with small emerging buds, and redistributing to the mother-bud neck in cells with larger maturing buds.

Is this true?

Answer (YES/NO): NO